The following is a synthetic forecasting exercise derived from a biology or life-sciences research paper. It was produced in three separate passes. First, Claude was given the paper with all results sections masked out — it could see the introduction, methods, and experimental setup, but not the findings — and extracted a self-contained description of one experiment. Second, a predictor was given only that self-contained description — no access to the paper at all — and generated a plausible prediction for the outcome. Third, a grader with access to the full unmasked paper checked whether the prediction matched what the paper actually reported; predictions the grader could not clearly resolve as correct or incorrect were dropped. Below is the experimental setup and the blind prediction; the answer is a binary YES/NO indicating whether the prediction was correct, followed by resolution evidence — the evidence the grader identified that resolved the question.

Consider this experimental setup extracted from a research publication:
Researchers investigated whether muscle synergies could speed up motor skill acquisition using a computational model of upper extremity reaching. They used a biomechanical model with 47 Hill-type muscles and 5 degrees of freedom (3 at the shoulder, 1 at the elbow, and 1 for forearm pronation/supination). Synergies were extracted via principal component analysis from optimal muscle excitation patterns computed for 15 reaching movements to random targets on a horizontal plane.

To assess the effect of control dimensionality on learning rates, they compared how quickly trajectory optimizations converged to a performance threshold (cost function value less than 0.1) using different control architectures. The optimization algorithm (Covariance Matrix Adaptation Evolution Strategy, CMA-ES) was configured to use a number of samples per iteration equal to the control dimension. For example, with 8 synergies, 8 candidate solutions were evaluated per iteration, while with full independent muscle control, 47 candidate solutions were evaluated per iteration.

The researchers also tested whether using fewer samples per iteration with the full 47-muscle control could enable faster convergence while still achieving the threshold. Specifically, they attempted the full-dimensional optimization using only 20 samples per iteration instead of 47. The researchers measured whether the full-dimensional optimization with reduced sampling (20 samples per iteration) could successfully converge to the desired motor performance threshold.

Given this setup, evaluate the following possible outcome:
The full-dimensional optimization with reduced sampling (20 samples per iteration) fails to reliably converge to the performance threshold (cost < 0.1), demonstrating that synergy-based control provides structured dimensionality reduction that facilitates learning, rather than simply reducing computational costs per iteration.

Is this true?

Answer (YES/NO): YES